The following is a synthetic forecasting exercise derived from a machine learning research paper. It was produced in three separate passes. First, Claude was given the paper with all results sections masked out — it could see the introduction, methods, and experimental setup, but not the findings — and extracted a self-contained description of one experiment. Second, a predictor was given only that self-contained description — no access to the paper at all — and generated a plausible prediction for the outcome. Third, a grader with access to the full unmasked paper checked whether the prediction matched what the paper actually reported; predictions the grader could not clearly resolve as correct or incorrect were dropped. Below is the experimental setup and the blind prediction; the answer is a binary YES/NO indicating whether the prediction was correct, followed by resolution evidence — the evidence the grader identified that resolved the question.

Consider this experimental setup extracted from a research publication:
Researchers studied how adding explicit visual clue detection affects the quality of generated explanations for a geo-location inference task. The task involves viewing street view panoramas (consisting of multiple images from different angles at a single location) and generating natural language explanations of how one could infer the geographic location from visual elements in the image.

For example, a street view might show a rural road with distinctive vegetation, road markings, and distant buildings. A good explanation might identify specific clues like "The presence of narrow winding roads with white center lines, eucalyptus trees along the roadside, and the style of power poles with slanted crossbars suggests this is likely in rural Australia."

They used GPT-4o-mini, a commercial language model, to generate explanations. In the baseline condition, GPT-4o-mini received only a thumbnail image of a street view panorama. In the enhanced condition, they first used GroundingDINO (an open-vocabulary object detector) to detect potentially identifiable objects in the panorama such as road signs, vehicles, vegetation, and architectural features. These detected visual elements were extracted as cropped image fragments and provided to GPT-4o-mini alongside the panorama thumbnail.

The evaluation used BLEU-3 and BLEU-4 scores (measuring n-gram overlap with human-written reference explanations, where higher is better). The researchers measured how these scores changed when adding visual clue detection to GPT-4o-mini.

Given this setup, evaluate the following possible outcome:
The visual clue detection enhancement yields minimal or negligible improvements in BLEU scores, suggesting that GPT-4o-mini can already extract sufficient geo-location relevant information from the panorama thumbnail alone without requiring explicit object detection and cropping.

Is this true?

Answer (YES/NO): NO